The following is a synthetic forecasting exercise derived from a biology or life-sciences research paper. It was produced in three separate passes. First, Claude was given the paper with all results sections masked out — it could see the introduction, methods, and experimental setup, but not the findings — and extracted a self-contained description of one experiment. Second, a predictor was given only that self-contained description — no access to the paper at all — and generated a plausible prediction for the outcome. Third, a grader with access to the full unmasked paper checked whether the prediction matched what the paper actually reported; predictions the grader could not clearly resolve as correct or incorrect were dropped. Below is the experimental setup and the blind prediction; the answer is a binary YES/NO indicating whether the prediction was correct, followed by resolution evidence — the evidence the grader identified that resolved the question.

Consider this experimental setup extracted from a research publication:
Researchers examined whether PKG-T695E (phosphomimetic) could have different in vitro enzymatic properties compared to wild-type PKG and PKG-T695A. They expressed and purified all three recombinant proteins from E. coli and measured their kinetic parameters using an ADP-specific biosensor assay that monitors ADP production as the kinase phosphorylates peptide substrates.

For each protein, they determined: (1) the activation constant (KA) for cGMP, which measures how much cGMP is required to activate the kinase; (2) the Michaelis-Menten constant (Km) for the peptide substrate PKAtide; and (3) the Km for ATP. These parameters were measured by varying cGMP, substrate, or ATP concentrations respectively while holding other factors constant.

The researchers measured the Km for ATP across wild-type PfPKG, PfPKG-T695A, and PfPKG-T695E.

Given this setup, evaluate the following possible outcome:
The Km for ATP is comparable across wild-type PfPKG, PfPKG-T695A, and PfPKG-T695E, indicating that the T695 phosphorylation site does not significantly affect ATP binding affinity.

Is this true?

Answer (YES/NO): NO